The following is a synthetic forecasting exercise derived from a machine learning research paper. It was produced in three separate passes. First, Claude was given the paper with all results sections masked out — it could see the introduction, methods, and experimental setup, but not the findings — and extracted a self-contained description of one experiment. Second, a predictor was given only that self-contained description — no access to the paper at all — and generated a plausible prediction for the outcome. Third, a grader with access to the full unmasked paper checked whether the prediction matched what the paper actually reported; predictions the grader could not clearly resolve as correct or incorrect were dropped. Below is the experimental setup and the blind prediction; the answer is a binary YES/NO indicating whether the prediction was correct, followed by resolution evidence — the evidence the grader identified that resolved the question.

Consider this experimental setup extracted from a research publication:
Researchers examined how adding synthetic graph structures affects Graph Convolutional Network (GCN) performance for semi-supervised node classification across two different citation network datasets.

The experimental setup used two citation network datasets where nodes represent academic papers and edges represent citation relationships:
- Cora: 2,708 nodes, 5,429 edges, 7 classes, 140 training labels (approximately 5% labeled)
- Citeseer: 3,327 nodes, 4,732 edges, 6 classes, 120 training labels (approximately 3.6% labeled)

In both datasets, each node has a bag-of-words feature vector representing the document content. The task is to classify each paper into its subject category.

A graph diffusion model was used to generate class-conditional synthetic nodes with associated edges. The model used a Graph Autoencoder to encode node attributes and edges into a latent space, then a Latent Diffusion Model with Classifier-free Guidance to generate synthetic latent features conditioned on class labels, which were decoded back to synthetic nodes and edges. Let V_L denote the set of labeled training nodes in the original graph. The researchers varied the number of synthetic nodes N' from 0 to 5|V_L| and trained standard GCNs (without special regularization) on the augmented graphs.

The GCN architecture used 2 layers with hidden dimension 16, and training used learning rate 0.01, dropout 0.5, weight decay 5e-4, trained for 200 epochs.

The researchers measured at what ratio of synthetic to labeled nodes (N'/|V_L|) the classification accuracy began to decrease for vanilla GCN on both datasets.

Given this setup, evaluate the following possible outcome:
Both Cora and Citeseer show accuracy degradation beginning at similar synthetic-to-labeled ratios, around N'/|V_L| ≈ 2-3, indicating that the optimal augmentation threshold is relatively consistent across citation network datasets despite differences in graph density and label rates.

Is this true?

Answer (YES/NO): NO